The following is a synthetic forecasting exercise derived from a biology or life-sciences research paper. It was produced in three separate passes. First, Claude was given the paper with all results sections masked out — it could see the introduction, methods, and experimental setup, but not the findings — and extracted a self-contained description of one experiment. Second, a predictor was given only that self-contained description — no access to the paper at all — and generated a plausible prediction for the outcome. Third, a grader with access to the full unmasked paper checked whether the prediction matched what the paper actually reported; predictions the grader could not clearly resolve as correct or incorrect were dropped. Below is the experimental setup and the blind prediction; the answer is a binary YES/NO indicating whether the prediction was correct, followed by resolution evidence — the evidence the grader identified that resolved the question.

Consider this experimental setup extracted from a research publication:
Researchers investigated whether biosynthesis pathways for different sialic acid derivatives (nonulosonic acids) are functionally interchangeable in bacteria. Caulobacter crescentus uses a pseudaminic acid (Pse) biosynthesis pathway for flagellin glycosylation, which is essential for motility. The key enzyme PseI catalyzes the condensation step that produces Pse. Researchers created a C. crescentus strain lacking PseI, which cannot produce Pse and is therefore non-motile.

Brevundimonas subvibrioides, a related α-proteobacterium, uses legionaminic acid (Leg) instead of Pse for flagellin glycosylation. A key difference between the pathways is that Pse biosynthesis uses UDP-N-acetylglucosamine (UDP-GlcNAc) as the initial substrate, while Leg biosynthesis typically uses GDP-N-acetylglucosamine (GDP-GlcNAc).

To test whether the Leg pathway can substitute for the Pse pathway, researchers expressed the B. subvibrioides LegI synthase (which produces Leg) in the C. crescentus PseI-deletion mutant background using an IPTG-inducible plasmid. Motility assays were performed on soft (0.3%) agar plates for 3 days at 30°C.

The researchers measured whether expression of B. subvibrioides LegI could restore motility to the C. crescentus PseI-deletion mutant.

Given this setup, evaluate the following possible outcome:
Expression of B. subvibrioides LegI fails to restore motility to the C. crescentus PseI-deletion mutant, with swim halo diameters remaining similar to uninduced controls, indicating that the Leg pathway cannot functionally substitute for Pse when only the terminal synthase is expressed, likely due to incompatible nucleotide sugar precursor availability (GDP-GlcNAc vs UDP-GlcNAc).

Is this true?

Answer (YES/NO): YES